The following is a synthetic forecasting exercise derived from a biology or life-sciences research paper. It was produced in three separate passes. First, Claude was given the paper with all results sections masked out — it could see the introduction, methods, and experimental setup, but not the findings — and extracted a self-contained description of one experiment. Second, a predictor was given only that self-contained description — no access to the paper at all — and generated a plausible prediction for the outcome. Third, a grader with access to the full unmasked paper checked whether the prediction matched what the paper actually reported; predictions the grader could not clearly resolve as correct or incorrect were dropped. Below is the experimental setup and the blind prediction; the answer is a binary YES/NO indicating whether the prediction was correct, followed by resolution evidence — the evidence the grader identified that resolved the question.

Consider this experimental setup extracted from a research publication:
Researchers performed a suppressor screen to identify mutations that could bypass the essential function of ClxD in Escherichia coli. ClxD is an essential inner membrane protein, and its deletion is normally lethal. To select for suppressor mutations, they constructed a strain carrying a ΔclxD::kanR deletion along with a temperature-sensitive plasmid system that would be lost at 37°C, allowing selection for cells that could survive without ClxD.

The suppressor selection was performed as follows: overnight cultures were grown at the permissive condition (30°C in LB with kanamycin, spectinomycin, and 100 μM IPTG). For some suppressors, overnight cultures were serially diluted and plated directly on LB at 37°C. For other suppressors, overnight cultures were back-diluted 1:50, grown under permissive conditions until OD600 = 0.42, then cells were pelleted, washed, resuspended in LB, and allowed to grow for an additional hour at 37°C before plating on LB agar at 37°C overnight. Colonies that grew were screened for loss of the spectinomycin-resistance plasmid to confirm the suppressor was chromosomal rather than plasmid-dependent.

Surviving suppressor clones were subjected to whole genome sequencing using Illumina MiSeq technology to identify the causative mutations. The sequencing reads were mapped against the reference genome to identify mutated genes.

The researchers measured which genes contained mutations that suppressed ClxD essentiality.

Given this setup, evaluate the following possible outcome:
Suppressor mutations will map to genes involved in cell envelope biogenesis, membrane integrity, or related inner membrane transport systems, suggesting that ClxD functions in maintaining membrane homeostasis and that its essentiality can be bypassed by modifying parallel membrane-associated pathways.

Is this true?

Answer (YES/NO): NO